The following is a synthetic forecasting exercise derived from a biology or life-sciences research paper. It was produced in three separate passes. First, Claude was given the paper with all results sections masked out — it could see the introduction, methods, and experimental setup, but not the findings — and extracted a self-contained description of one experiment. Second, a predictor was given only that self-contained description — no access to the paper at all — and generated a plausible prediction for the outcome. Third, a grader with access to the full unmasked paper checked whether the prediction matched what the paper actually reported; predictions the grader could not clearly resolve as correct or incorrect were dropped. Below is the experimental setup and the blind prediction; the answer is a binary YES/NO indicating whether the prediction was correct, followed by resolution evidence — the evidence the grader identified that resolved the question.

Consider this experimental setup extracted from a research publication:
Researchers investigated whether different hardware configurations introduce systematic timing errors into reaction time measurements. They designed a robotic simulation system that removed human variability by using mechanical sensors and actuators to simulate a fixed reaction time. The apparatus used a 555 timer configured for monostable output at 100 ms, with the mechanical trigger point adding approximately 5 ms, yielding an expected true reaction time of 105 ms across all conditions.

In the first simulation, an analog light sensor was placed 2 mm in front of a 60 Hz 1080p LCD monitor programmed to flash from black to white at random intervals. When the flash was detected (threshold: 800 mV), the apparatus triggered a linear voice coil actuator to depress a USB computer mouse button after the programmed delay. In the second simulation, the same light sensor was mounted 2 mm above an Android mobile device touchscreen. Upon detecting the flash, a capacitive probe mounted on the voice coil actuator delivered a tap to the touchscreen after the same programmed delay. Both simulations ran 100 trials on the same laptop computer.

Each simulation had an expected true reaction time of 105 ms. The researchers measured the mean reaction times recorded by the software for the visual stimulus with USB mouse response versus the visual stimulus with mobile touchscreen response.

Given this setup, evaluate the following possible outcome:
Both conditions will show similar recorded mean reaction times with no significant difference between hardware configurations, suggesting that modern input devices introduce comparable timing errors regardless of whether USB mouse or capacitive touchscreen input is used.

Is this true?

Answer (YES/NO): NO